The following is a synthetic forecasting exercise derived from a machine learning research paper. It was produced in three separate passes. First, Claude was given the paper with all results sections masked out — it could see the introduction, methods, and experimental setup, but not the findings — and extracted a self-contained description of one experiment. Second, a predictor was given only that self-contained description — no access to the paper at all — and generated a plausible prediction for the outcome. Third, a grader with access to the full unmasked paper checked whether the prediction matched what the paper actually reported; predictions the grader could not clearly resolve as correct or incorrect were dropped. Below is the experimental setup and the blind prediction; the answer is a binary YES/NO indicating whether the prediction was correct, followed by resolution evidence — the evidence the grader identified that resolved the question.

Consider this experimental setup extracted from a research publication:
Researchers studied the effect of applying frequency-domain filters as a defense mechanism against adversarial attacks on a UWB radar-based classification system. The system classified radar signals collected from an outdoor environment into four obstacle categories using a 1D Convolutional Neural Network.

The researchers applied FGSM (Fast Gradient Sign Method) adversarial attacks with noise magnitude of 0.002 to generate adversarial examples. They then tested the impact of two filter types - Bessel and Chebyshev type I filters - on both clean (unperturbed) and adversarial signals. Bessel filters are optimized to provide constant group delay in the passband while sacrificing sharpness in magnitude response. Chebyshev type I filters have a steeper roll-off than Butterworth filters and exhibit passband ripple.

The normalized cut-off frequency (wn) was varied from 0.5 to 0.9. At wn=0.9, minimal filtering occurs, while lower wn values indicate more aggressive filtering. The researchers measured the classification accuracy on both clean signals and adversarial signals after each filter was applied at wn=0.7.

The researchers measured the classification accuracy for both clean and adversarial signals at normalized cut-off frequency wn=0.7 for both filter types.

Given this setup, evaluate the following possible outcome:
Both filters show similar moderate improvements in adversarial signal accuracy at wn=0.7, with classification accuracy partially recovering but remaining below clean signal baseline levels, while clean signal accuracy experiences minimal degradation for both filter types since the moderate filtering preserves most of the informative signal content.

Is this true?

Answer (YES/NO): NO